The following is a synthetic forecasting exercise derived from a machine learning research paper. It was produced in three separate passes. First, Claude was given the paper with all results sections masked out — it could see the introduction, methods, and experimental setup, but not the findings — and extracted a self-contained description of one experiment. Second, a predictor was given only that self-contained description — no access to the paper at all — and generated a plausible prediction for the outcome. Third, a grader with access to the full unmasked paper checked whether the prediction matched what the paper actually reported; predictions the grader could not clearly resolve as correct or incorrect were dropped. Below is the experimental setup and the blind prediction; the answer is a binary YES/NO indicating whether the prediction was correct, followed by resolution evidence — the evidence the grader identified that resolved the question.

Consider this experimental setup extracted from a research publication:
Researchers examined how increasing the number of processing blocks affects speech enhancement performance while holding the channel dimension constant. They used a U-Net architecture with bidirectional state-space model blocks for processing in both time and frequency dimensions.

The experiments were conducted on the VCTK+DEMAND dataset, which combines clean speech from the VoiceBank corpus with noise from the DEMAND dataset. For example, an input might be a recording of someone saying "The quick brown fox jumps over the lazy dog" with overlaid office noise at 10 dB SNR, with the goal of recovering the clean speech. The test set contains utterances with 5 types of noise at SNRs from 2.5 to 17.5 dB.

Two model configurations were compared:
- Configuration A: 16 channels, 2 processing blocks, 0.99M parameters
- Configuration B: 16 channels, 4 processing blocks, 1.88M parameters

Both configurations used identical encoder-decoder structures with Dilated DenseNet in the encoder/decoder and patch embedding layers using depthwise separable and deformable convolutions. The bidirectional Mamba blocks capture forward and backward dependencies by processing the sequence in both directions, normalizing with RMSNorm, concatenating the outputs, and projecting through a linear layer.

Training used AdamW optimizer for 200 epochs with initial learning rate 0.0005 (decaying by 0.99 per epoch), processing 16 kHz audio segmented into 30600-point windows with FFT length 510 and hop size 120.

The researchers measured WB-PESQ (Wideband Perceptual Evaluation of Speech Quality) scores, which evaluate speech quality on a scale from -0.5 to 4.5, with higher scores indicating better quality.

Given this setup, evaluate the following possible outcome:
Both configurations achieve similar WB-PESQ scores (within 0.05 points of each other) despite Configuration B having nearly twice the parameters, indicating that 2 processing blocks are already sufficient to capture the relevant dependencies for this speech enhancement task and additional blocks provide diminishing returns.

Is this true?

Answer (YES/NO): NO